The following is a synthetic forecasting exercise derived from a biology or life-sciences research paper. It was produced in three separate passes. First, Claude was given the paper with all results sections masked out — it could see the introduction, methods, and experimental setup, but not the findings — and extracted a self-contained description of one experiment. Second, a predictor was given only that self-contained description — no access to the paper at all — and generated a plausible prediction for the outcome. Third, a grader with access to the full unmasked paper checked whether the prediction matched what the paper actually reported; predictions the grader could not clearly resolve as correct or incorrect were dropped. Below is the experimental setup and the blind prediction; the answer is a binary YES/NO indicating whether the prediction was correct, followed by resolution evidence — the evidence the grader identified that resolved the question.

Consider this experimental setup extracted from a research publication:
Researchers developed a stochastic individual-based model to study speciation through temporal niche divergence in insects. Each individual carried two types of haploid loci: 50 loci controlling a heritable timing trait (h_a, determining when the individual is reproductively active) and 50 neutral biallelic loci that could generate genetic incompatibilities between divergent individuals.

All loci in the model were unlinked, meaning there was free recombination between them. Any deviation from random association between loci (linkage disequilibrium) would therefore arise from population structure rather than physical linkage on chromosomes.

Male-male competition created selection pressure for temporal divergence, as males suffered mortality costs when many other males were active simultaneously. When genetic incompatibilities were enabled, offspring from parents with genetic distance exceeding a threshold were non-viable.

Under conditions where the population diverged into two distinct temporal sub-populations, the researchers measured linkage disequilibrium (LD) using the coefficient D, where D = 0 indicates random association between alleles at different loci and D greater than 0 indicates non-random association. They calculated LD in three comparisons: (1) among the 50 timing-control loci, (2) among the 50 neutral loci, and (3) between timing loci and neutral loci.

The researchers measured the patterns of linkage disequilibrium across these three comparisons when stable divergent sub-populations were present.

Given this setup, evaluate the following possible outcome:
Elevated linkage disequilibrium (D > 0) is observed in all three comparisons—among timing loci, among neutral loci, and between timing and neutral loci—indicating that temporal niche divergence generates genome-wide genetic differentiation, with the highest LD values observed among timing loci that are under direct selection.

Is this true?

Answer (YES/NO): YES